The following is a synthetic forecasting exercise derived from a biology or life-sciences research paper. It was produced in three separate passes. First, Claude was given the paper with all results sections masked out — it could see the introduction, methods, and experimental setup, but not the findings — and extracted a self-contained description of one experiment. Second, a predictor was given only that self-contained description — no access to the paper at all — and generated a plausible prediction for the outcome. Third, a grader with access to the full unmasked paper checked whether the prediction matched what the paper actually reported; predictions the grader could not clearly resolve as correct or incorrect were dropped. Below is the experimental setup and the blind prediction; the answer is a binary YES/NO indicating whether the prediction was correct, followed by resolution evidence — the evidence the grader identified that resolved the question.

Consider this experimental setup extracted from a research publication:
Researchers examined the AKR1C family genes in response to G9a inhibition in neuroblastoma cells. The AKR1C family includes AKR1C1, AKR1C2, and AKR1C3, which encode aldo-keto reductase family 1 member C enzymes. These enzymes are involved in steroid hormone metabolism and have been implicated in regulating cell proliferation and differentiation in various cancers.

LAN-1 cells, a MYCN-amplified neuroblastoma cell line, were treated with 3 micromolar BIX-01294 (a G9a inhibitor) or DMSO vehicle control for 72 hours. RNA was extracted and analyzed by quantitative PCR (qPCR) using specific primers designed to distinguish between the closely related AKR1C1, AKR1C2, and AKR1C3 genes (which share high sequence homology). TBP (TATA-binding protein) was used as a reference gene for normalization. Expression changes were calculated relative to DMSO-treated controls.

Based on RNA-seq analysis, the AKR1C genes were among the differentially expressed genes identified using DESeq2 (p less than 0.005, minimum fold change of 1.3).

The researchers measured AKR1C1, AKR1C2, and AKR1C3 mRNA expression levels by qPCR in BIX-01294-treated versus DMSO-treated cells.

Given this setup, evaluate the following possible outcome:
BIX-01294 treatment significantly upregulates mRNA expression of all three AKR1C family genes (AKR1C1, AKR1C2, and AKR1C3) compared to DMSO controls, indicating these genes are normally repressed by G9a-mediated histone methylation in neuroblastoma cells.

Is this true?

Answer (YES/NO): YES